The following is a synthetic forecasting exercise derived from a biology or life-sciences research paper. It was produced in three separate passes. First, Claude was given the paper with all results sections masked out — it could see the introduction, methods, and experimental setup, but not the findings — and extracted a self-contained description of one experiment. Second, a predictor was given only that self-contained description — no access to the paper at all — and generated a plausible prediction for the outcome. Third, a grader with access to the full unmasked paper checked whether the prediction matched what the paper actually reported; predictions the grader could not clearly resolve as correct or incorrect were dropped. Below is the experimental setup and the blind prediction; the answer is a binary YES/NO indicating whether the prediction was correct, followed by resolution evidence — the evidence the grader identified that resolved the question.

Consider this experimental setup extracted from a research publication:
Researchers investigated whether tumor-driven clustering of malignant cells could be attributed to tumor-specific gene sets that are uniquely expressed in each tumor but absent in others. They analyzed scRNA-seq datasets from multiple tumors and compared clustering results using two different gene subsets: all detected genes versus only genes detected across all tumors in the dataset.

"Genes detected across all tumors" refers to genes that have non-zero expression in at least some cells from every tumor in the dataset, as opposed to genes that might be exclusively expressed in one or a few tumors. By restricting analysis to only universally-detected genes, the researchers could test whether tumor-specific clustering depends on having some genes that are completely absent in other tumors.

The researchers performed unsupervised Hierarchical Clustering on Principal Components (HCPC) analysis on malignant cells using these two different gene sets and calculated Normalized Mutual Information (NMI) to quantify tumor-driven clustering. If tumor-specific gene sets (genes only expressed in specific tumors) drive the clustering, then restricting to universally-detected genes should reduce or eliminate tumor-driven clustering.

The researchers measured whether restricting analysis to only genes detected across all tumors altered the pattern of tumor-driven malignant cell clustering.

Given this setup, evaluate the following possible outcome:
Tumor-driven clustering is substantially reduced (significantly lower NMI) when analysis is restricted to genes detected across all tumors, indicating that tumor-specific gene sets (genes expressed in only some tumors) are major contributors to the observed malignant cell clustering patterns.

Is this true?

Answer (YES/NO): NO